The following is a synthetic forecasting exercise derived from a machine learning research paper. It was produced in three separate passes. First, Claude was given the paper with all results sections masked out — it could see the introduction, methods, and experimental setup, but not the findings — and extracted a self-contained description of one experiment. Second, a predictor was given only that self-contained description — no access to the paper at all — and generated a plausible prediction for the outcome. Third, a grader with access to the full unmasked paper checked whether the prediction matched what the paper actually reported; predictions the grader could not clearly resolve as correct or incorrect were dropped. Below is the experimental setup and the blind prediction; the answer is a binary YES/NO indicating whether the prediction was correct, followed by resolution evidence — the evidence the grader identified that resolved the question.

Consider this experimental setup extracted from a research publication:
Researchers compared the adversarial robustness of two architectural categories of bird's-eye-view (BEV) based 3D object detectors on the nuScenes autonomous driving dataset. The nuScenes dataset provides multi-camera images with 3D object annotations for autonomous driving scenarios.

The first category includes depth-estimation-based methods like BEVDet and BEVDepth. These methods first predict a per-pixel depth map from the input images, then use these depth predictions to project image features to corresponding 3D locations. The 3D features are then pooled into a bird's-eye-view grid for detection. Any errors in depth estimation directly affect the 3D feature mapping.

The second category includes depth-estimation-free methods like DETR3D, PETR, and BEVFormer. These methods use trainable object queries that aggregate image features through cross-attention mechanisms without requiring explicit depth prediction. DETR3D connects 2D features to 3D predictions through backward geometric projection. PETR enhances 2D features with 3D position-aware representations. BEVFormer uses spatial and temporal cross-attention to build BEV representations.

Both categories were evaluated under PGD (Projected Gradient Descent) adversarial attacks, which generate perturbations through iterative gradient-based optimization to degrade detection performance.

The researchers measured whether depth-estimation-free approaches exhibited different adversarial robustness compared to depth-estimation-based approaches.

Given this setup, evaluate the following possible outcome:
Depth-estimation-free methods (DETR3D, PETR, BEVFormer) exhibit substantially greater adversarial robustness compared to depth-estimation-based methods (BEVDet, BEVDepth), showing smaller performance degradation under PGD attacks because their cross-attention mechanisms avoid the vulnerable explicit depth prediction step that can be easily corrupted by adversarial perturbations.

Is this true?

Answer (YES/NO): NO